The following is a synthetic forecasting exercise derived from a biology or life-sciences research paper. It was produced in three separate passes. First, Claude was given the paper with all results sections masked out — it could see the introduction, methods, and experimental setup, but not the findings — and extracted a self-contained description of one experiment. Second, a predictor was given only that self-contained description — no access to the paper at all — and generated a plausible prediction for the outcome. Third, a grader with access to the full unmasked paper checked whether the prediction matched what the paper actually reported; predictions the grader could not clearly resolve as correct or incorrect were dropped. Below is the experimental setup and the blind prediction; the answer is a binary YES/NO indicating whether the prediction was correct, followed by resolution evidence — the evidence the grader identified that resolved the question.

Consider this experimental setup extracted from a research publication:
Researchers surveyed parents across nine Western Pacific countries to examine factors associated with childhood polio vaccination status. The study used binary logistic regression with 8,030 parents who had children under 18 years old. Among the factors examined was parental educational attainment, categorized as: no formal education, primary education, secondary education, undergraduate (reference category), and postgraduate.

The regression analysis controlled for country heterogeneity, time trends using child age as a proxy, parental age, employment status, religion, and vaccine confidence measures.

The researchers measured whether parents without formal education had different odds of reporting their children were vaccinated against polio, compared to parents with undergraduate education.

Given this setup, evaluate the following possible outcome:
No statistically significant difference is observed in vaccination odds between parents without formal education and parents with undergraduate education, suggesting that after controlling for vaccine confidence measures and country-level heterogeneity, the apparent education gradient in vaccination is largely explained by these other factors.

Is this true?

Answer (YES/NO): NO